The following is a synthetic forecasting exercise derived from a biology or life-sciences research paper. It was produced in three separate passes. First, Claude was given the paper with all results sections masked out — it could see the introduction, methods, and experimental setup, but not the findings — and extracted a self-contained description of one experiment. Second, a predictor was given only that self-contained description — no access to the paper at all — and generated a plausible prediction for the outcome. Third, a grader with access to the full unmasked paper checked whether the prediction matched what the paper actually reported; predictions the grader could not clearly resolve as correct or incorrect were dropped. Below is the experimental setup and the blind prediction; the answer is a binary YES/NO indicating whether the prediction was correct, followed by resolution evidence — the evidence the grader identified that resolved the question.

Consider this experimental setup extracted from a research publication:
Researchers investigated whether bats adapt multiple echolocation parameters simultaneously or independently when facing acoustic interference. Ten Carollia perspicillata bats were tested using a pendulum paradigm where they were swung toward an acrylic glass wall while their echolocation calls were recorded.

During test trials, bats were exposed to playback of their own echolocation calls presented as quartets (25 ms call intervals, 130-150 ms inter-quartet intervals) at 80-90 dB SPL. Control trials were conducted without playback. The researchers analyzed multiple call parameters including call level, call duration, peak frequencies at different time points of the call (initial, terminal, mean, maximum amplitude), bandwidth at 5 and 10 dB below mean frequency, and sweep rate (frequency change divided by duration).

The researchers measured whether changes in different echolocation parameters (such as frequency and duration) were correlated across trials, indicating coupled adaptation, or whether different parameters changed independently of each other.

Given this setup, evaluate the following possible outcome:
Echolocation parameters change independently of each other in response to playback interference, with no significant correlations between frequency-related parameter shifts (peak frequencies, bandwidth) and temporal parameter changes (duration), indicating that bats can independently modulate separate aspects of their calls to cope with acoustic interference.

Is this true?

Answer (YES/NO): YES